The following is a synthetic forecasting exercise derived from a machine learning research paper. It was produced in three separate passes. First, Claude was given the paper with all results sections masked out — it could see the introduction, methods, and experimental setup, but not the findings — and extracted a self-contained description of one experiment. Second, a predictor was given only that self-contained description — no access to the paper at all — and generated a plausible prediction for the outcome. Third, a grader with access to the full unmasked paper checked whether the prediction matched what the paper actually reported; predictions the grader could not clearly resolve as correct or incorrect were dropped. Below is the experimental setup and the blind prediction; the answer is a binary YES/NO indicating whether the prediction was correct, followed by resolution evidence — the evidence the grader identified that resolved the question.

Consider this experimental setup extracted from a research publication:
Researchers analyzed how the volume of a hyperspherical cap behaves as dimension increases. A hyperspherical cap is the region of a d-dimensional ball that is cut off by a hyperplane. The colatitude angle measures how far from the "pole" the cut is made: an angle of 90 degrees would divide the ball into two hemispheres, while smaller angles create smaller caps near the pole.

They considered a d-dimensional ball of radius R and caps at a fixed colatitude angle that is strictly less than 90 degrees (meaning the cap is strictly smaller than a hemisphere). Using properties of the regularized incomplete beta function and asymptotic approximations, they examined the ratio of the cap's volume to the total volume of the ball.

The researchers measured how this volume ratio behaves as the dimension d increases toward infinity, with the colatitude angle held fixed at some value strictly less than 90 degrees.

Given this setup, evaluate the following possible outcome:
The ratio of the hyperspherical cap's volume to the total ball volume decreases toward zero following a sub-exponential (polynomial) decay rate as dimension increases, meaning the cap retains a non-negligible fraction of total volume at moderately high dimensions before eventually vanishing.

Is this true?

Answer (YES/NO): NO